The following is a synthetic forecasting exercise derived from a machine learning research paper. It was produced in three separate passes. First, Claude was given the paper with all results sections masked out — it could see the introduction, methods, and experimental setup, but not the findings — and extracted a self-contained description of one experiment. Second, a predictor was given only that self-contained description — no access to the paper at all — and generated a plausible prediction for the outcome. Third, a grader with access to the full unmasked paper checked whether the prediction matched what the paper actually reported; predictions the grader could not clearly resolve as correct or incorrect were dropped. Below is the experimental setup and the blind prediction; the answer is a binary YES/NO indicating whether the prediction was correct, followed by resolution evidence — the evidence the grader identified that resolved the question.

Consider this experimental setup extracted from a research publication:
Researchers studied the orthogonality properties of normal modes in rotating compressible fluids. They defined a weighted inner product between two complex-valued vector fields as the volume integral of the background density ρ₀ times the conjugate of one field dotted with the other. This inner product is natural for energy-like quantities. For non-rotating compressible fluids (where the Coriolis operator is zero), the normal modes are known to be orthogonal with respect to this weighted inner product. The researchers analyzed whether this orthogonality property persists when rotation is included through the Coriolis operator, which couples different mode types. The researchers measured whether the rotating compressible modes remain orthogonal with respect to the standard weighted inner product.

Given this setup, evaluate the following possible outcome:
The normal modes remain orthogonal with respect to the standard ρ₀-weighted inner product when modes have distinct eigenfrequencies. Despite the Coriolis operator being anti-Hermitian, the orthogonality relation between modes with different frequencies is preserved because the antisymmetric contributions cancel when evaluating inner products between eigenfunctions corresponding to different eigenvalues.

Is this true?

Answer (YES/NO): NO